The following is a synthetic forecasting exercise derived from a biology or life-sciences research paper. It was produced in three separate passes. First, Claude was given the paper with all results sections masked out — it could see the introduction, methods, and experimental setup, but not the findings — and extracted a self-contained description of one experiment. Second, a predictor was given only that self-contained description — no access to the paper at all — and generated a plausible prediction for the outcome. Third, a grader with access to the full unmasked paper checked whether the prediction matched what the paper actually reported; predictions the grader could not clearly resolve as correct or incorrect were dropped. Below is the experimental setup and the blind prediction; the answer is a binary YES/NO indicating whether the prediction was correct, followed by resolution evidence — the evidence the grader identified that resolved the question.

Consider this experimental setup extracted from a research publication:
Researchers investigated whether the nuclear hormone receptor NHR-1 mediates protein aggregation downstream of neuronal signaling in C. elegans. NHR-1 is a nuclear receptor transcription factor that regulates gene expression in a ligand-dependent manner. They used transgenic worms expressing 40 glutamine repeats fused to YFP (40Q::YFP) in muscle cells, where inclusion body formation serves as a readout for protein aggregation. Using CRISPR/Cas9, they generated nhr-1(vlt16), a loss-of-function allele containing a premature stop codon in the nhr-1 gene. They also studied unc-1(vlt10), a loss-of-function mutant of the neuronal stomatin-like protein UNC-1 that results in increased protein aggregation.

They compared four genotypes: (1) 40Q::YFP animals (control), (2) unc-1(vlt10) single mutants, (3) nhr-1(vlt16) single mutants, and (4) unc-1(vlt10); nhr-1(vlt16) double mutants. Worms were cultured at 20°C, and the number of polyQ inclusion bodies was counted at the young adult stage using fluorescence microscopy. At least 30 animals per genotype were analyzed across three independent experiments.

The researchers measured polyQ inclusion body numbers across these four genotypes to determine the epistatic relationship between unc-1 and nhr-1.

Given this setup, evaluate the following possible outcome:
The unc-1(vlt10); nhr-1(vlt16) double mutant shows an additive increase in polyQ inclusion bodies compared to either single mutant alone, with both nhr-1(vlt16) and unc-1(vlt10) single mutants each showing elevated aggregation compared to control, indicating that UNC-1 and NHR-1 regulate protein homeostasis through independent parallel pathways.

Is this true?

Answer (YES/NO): NO